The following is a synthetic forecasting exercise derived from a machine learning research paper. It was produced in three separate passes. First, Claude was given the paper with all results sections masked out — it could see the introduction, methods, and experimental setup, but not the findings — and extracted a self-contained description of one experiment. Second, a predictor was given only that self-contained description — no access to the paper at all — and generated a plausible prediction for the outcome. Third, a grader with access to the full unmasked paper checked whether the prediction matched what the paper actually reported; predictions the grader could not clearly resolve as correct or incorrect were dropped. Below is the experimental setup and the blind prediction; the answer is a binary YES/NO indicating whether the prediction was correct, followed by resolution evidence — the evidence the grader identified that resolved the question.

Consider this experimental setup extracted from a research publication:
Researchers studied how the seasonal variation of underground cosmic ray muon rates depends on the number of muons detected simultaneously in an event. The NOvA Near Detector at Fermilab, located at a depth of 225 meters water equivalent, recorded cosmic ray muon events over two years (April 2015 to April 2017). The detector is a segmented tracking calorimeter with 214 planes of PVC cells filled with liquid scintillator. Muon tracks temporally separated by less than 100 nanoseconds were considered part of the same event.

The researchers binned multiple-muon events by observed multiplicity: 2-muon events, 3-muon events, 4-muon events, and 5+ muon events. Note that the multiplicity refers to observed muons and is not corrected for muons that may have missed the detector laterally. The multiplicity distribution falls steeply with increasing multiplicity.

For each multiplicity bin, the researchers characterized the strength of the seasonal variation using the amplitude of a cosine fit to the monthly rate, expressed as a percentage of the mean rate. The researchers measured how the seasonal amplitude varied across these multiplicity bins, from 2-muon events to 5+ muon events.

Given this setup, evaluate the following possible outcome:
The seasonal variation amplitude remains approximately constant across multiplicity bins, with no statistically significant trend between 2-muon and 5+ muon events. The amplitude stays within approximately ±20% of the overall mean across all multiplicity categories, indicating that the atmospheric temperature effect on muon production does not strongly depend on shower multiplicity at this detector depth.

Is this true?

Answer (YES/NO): NO